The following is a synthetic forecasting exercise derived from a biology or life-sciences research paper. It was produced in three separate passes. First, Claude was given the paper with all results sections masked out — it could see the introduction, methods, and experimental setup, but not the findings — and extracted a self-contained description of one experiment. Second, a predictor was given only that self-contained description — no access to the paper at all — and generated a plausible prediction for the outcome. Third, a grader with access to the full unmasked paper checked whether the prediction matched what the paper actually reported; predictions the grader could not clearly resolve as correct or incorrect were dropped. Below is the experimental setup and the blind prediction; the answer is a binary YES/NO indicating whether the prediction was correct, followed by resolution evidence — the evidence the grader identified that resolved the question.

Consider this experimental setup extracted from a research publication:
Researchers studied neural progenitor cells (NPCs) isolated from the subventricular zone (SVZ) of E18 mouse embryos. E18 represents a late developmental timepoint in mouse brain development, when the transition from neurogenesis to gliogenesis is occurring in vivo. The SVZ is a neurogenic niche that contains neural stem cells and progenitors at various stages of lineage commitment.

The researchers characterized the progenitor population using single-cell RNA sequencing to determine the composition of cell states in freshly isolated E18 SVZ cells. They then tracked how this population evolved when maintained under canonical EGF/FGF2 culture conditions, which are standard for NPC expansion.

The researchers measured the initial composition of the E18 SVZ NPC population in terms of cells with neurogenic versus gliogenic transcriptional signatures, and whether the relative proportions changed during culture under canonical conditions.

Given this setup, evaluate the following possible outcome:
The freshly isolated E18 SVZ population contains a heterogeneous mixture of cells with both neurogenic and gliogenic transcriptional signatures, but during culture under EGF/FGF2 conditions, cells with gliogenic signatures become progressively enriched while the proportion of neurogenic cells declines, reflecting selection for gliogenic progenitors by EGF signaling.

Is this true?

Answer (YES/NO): NO